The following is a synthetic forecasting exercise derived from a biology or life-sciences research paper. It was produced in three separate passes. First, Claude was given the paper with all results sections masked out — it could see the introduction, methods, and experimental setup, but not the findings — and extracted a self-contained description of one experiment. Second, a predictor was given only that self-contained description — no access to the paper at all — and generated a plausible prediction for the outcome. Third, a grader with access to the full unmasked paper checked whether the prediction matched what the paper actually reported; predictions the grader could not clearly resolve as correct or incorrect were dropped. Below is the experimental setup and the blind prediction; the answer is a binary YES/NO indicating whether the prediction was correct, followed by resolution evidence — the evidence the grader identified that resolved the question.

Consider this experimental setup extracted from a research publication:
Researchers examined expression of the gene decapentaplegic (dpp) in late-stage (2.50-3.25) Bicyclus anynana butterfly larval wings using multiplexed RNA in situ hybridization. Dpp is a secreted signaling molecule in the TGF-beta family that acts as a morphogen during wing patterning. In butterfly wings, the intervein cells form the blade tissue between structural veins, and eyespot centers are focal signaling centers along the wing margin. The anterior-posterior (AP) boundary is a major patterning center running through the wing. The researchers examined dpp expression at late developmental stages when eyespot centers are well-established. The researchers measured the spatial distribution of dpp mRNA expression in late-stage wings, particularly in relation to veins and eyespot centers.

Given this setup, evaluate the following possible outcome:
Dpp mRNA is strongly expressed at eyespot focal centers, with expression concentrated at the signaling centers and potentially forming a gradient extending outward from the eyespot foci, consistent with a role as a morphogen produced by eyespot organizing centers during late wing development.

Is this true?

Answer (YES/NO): NO